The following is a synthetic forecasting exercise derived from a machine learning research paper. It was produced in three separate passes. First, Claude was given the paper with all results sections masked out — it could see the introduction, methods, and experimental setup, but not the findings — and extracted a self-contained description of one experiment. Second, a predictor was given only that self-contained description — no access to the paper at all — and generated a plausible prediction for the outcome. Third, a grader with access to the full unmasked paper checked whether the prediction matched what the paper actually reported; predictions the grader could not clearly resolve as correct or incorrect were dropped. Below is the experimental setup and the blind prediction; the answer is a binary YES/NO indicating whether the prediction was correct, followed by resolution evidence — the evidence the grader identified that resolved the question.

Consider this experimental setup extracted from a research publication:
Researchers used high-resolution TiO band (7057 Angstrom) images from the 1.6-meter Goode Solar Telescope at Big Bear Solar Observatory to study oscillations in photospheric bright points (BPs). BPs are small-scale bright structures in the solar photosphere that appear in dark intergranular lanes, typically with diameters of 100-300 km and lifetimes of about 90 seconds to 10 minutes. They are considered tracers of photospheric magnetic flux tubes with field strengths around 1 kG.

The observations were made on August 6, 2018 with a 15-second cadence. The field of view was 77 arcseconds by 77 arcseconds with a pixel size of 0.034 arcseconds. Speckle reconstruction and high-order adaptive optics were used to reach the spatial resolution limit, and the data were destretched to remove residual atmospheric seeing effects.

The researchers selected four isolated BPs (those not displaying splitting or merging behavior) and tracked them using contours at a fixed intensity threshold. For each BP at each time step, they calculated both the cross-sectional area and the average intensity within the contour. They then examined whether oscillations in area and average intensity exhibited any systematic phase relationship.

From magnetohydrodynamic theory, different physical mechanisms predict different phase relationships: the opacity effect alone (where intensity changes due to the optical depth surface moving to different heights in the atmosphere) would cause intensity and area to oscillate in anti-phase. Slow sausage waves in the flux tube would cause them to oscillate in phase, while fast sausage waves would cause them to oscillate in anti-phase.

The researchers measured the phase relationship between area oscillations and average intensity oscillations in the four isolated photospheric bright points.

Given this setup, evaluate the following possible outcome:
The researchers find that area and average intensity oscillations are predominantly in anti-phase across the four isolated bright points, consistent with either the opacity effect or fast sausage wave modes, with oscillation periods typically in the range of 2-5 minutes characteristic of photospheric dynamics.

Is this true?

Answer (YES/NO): NO